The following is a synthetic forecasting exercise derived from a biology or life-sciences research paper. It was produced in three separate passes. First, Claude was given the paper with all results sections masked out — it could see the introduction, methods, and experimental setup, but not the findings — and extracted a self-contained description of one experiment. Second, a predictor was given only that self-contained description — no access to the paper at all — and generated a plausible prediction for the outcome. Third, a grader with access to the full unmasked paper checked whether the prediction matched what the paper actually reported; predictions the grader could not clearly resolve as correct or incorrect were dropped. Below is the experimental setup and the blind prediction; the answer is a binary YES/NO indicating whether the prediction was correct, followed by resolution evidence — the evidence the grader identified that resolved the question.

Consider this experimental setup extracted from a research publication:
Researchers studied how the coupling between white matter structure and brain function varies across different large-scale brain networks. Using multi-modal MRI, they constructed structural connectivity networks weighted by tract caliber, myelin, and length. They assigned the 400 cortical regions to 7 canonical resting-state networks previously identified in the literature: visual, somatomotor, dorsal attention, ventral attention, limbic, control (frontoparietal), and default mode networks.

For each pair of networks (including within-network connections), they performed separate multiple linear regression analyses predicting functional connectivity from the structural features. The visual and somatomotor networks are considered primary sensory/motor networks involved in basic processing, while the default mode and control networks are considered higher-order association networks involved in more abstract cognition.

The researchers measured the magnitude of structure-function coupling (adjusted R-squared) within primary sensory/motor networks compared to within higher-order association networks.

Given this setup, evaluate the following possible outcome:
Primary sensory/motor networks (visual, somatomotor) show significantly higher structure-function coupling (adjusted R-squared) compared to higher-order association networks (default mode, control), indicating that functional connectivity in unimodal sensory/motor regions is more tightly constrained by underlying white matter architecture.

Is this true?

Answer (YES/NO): YES